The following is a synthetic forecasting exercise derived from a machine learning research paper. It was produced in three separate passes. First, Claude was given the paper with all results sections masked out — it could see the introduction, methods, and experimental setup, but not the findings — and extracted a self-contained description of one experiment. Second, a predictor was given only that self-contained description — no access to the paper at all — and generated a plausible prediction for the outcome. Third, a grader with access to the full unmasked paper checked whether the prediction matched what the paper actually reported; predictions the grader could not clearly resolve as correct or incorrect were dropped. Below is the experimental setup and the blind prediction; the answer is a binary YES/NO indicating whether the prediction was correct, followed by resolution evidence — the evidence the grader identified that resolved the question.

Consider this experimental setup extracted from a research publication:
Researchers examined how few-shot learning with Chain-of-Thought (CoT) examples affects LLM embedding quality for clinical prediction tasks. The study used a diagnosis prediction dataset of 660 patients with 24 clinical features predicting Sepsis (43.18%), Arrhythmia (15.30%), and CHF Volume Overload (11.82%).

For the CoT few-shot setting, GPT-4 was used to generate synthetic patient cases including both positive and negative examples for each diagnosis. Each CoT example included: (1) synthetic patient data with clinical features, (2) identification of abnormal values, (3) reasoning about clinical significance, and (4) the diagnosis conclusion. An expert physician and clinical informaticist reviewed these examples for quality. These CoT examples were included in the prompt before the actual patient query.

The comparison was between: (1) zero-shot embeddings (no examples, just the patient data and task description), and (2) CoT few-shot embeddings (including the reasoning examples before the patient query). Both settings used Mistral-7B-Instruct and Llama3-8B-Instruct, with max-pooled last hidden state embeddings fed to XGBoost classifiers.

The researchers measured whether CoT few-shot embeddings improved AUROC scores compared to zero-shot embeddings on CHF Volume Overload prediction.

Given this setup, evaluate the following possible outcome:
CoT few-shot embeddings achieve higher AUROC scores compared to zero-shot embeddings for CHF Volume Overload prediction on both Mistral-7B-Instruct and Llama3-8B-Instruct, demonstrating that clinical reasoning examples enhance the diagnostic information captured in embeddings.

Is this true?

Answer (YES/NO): NO